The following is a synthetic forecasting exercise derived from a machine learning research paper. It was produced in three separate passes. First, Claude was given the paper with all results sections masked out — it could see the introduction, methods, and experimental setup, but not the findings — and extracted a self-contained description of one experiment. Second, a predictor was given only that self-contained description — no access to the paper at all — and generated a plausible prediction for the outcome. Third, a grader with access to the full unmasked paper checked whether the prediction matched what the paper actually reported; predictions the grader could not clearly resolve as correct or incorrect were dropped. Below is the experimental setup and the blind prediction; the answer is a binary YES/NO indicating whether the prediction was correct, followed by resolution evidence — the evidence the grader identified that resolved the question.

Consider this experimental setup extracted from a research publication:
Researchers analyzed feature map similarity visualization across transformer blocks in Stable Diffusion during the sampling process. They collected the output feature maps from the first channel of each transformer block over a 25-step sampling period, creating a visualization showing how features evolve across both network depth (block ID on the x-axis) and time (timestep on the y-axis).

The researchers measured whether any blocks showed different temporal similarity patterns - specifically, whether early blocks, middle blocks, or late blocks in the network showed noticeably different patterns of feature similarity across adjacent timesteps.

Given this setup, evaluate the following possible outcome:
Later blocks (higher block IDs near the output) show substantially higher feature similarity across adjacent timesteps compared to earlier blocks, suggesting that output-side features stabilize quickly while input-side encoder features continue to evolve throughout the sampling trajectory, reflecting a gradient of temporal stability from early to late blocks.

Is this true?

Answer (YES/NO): NO